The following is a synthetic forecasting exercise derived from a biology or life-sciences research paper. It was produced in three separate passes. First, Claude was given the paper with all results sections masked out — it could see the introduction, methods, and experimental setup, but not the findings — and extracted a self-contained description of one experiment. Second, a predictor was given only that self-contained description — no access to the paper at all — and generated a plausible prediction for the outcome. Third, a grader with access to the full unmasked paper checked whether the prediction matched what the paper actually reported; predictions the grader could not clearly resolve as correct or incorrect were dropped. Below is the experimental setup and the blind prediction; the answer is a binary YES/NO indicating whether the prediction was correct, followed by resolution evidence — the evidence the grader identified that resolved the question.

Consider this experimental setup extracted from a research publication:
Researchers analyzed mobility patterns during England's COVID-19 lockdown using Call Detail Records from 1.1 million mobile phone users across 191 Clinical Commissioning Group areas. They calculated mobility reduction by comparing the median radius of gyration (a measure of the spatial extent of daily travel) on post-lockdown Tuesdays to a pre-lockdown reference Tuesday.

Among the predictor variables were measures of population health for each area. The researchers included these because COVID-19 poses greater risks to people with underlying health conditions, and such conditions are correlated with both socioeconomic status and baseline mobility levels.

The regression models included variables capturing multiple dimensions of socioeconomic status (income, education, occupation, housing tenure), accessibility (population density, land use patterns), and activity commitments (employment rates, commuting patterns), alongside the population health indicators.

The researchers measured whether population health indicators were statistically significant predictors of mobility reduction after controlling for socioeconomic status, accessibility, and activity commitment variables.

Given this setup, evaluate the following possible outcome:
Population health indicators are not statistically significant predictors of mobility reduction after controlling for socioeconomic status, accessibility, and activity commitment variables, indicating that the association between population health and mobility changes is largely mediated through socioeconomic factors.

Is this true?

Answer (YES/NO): NO